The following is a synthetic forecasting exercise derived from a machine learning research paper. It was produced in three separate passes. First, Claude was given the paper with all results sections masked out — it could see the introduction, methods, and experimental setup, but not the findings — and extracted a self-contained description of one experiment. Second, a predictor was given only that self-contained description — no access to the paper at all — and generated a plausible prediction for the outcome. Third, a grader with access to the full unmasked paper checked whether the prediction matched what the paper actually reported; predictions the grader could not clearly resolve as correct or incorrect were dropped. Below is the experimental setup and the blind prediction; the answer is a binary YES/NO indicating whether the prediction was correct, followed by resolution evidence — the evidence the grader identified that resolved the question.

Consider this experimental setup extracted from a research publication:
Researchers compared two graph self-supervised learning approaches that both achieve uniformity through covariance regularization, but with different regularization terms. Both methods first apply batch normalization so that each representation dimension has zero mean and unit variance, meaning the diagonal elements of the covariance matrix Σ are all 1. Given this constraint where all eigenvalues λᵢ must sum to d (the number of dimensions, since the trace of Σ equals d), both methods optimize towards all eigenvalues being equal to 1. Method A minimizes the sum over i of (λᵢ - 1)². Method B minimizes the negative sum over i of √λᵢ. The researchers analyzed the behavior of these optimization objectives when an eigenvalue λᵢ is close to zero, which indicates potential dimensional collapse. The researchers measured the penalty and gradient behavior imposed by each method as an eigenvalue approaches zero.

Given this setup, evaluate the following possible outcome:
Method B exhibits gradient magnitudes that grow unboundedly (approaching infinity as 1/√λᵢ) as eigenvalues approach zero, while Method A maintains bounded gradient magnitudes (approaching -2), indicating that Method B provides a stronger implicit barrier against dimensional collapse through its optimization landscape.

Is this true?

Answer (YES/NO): YES